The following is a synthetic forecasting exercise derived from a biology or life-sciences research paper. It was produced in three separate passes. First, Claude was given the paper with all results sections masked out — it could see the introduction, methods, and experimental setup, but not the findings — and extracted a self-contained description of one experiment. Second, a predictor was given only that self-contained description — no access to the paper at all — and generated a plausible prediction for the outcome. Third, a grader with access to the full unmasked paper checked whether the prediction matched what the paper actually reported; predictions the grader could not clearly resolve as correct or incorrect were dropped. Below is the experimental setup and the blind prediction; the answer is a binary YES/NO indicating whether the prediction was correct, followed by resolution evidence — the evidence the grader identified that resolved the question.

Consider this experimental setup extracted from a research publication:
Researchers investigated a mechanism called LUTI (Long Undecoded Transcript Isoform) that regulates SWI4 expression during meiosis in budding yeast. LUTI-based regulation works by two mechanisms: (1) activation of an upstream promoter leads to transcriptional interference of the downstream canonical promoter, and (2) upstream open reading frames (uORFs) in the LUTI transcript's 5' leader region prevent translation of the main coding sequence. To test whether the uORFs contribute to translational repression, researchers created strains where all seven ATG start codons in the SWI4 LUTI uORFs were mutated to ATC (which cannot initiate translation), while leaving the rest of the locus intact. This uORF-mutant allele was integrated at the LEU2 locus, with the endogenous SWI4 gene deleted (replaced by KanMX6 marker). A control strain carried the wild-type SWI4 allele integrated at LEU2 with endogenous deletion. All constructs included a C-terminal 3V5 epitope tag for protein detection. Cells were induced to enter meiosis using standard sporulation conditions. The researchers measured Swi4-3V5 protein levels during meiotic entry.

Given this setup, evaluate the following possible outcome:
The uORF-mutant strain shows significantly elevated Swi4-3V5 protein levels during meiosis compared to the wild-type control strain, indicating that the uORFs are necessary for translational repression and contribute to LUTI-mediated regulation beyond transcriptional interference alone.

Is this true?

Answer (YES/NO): YES